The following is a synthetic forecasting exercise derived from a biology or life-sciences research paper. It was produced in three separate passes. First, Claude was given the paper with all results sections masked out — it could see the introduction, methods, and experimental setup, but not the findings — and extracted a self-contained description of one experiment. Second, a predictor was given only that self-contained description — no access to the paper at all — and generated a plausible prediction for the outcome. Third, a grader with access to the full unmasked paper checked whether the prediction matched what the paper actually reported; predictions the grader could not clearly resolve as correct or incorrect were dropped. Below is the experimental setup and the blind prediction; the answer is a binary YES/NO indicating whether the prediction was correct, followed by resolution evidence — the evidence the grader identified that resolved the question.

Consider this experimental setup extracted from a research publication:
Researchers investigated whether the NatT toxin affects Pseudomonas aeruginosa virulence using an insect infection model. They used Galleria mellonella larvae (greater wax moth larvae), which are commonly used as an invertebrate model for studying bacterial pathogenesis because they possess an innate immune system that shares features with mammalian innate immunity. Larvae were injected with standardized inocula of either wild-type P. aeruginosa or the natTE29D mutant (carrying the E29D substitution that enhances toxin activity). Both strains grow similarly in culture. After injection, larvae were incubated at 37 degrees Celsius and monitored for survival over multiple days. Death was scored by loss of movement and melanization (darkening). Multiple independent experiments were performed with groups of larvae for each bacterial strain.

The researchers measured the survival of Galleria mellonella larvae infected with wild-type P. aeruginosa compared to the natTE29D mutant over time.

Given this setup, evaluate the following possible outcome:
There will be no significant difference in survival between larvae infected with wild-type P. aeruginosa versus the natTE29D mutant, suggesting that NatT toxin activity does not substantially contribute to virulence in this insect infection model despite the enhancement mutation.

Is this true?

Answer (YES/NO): NO